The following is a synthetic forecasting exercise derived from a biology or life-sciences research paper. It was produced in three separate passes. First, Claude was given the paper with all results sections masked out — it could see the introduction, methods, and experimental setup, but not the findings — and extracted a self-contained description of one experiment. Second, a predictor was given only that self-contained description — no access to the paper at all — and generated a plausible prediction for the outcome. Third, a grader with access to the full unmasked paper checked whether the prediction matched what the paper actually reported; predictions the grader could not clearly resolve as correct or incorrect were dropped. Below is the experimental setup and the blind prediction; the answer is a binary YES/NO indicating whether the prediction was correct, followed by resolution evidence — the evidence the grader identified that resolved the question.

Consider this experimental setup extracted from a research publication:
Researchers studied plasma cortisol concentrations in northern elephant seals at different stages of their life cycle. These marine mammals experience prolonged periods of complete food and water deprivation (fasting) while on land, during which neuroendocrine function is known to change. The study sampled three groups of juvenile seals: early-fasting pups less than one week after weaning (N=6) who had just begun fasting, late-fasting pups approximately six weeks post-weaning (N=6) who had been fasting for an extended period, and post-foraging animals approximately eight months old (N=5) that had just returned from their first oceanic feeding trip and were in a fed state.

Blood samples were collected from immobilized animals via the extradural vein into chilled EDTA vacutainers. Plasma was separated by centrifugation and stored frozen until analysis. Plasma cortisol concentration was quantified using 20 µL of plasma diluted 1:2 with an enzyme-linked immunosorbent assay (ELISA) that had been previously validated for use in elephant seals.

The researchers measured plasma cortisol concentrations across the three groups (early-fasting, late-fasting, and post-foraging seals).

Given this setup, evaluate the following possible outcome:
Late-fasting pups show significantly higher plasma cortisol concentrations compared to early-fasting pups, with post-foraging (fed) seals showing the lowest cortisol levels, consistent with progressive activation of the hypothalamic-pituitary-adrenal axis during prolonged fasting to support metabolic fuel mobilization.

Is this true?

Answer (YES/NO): NO